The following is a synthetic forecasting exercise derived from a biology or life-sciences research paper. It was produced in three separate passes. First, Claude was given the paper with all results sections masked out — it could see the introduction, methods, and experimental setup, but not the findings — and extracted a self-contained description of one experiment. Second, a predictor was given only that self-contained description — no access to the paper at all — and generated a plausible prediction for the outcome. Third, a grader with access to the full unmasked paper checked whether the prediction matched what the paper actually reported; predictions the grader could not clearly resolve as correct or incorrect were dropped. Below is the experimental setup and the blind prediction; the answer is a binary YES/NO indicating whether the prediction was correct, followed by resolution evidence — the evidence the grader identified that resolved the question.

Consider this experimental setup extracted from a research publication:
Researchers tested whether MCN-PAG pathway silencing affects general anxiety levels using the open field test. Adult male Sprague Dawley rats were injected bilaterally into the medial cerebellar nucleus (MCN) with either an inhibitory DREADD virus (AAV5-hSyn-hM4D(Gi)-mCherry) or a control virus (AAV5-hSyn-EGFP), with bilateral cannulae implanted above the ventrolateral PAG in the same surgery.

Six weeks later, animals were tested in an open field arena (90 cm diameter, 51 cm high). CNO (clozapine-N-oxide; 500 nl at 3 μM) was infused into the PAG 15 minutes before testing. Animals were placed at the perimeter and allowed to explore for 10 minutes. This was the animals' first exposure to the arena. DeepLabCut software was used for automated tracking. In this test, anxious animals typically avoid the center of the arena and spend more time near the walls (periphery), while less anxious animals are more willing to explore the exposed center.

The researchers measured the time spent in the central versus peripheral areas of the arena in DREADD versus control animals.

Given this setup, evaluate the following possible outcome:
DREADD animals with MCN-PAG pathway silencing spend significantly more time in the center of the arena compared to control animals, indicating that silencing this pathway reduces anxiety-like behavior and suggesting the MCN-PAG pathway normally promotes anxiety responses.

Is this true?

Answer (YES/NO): NO